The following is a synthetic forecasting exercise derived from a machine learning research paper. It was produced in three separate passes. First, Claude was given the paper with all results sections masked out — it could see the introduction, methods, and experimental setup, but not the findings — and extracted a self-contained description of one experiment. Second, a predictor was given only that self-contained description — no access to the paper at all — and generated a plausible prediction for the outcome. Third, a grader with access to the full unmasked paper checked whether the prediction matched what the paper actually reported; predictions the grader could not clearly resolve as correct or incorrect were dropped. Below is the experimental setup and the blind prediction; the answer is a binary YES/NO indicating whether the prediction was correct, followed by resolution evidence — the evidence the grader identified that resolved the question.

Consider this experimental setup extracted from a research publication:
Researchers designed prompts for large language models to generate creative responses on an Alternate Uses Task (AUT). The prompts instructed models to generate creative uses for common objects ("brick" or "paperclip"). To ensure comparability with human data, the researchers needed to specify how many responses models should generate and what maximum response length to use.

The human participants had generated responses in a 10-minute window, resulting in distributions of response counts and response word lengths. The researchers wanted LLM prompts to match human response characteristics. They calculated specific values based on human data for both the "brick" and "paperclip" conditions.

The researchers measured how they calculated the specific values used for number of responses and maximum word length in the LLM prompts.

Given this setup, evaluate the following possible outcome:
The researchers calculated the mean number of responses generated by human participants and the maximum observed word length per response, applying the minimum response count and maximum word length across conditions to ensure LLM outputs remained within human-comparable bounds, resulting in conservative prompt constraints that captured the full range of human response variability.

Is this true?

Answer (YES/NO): NO